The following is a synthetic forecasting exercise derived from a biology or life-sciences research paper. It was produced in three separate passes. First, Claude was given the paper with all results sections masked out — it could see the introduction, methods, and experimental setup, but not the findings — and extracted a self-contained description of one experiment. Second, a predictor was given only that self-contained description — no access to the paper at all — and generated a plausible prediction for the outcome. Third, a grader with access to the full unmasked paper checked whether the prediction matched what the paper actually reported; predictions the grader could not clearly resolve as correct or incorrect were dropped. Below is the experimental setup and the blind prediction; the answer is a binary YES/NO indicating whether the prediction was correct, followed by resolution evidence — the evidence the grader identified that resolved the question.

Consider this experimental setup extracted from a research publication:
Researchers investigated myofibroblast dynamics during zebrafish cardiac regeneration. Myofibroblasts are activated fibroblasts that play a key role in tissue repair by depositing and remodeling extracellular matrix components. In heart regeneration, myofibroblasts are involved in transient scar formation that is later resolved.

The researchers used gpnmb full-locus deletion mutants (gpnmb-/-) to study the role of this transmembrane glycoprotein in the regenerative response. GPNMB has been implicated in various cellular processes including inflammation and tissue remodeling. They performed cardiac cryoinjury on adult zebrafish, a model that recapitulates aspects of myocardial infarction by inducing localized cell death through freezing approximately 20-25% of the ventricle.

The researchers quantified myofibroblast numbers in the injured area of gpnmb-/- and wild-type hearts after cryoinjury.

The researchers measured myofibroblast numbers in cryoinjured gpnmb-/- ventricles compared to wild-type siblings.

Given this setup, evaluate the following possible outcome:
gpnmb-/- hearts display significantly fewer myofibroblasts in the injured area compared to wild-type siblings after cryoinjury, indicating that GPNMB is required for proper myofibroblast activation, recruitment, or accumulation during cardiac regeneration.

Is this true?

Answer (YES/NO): YES